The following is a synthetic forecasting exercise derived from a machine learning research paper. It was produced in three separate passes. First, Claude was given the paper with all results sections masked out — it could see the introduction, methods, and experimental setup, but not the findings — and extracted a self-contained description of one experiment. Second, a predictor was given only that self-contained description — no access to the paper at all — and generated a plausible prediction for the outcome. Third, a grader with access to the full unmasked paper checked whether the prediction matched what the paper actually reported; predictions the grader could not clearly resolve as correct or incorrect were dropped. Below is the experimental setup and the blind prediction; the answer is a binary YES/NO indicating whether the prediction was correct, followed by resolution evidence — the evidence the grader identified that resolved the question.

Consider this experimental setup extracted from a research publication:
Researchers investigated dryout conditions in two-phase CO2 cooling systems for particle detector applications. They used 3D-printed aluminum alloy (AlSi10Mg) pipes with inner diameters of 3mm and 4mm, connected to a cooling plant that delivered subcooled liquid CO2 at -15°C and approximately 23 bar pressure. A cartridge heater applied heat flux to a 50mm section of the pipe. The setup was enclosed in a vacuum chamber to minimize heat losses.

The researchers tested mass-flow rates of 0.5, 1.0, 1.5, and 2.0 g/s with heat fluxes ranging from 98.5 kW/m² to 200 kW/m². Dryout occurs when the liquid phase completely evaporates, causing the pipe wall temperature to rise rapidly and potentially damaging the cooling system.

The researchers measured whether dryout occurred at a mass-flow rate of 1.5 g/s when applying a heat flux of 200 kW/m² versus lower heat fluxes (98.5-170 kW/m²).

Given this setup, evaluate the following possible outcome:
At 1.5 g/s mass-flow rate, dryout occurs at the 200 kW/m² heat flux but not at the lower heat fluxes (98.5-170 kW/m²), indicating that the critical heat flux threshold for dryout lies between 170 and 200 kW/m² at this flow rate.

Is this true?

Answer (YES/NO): YES